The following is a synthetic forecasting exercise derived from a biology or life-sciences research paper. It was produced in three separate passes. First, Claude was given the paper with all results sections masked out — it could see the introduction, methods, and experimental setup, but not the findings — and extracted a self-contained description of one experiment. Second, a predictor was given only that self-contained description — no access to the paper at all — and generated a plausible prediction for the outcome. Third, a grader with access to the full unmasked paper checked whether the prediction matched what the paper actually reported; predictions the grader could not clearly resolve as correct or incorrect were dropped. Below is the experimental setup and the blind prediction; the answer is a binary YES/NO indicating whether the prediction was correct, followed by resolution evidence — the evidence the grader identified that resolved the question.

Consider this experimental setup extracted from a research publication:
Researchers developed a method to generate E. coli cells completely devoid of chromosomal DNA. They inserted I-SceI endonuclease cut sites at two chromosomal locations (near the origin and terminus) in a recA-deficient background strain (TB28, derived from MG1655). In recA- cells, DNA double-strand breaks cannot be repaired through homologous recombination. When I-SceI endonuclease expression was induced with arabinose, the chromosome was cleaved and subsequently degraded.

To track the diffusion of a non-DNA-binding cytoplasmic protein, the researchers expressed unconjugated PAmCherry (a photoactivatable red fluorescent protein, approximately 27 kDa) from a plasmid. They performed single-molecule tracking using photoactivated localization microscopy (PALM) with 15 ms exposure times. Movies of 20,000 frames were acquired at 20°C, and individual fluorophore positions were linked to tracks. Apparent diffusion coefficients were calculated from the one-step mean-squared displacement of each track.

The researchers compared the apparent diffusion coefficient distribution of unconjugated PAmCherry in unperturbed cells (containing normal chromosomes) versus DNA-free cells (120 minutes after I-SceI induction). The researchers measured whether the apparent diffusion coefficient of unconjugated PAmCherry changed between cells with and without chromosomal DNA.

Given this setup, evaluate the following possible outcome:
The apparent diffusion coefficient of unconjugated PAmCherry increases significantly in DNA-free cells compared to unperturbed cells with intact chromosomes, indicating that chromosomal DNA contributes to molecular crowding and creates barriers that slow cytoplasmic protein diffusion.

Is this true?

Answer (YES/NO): NO